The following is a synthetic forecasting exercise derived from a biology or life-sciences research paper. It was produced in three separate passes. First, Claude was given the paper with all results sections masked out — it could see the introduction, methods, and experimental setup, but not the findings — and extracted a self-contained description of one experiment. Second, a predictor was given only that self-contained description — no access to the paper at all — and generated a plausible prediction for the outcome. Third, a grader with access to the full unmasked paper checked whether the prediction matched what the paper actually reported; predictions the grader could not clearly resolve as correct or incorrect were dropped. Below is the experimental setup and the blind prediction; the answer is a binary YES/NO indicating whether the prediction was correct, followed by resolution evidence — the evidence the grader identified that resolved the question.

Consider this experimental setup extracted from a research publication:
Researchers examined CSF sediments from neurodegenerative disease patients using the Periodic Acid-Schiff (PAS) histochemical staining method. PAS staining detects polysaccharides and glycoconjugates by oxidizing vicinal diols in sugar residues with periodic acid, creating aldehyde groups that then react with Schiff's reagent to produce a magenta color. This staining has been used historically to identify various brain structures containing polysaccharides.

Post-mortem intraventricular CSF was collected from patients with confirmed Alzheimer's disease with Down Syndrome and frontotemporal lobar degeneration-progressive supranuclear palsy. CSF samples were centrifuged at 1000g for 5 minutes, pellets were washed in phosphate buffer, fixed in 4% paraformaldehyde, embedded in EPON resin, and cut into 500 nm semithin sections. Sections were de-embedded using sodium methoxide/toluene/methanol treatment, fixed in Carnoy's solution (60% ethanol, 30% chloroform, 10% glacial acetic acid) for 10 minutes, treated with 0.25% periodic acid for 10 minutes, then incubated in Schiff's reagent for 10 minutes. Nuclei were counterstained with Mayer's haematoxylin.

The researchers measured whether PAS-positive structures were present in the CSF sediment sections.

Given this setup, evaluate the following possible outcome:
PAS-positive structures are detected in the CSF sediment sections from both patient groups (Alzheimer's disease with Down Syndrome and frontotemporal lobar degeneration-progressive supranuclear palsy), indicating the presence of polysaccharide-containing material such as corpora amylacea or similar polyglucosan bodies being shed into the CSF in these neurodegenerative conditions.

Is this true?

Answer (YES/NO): YES